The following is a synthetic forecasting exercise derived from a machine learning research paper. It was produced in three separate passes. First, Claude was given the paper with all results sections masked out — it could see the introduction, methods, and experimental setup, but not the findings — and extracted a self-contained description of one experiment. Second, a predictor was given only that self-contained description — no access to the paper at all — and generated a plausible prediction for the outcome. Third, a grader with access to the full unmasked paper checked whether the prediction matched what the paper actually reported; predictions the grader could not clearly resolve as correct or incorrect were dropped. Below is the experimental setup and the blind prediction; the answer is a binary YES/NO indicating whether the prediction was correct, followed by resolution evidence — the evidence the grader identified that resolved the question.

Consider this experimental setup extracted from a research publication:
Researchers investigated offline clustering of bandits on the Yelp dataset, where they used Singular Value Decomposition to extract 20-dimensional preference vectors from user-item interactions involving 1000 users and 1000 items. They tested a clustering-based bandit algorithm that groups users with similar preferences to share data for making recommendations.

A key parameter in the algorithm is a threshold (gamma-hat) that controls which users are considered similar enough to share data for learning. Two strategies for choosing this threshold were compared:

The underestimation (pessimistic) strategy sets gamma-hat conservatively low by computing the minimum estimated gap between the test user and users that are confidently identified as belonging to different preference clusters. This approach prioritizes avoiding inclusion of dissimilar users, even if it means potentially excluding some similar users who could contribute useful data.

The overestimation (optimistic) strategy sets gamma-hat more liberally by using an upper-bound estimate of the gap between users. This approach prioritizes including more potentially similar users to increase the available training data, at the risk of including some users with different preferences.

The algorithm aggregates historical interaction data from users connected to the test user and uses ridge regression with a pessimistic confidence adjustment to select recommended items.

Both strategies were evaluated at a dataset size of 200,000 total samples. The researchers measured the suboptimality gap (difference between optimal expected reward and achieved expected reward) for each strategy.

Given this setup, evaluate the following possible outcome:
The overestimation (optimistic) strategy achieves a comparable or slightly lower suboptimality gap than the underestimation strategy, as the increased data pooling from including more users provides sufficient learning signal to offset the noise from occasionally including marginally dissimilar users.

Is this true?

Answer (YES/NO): NO